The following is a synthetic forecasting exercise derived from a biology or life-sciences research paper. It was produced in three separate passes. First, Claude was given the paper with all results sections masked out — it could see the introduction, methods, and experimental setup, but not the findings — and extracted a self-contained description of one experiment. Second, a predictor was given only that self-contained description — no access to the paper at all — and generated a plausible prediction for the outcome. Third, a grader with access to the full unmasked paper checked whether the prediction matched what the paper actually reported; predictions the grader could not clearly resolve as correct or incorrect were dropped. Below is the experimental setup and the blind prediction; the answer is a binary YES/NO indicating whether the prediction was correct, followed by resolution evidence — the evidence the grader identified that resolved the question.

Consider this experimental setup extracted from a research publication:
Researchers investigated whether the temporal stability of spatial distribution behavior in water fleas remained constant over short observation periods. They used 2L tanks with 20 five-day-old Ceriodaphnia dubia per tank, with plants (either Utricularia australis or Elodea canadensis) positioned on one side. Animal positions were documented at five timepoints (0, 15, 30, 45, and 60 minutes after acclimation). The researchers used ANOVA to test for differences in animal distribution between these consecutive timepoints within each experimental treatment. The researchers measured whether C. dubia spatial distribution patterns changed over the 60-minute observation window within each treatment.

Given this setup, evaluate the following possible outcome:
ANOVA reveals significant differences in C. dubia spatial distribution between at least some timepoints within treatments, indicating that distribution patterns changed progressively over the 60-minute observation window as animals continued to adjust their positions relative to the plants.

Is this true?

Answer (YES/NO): NO